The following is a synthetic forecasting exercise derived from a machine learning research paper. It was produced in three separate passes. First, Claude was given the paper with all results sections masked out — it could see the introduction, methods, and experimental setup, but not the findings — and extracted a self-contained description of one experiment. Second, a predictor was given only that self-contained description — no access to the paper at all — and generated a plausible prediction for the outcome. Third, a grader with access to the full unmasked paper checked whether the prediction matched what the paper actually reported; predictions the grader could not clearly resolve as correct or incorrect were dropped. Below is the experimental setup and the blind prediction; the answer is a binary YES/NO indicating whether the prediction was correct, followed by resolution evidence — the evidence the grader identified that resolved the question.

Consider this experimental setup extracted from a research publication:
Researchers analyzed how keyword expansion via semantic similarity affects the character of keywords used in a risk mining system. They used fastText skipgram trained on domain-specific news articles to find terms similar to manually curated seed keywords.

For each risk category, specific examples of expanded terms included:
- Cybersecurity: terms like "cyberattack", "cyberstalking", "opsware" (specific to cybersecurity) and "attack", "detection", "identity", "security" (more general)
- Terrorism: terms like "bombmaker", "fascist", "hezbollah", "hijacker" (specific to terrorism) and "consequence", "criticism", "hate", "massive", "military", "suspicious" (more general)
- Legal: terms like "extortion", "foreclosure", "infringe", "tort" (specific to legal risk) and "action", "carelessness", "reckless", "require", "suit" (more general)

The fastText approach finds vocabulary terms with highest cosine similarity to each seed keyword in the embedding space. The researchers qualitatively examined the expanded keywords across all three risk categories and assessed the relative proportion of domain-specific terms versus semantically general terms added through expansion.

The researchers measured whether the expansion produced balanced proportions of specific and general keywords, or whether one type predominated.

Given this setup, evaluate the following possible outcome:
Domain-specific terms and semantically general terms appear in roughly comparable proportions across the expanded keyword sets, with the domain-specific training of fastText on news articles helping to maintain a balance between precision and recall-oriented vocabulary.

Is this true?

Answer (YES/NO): NO